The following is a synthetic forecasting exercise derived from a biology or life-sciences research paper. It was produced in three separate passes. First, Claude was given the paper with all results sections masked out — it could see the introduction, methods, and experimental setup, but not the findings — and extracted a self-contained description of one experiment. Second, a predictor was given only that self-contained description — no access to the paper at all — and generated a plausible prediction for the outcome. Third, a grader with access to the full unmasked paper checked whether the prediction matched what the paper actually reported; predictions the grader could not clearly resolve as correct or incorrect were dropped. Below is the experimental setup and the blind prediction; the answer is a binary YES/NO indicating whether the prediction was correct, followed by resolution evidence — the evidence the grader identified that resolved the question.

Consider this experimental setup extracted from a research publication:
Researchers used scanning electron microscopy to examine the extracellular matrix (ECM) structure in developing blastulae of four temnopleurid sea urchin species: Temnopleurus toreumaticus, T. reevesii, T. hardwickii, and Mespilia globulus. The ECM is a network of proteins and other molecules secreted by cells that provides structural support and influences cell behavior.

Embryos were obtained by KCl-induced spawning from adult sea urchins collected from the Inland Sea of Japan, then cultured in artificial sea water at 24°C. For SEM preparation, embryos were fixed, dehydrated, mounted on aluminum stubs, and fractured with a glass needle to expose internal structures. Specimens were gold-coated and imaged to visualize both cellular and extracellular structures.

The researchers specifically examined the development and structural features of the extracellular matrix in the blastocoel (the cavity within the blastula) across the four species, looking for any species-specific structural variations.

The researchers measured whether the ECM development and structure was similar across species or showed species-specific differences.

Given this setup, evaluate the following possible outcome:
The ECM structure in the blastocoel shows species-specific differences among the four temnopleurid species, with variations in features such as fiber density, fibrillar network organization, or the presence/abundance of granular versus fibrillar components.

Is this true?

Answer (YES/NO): YES